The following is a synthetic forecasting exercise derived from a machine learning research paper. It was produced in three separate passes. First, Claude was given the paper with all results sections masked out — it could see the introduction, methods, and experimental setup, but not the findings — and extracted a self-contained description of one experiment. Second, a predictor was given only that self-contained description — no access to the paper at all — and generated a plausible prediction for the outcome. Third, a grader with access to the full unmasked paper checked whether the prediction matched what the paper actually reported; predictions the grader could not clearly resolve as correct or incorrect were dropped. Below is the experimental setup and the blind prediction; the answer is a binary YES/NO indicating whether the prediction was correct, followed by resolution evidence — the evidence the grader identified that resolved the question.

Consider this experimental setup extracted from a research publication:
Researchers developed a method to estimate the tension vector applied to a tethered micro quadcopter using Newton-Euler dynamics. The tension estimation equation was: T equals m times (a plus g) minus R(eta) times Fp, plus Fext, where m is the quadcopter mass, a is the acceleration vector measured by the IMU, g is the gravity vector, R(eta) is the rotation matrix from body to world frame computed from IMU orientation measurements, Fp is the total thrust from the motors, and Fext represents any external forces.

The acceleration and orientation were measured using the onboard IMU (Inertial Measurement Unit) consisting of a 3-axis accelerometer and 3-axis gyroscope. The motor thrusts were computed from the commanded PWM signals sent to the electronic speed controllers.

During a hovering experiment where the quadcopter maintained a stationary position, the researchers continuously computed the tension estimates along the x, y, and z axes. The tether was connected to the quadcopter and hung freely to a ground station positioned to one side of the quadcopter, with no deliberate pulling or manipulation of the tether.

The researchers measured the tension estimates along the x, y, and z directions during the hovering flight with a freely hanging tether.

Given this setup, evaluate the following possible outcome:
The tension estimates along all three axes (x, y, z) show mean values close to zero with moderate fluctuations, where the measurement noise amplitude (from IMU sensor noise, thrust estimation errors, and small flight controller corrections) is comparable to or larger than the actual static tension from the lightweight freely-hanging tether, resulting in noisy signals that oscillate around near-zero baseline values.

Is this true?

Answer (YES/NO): NO